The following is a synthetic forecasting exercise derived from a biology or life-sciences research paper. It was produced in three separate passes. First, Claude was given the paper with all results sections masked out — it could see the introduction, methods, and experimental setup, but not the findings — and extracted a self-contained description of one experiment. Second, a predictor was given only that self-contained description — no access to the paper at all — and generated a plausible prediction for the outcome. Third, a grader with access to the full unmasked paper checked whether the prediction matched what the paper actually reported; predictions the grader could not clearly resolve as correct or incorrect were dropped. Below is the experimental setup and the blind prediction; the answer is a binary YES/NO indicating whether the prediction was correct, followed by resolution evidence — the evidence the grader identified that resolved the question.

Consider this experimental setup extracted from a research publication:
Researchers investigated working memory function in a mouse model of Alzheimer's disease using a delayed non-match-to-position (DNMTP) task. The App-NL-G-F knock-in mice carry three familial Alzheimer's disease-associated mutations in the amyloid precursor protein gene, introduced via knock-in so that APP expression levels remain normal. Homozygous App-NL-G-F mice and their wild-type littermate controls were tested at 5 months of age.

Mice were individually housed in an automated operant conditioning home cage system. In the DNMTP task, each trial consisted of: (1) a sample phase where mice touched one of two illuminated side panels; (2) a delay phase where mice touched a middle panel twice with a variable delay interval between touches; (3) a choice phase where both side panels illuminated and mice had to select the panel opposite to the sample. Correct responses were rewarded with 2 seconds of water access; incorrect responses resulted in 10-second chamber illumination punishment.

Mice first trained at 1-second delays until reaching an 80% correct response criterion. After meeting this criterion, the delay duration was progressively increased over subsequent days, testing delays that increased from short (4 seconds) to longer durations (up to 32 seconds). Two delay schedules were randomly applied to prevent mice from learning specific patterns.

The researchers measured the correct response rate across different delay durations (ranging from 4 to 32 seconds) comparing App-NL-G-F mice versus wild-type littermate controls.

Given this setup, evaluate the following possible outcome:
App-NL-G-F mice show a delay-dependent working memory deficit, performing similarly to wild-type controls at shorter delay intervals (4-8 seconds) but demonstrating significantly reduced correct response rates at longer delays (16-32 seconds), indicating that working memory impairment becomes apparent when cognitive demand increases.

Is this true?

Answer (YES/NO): NO